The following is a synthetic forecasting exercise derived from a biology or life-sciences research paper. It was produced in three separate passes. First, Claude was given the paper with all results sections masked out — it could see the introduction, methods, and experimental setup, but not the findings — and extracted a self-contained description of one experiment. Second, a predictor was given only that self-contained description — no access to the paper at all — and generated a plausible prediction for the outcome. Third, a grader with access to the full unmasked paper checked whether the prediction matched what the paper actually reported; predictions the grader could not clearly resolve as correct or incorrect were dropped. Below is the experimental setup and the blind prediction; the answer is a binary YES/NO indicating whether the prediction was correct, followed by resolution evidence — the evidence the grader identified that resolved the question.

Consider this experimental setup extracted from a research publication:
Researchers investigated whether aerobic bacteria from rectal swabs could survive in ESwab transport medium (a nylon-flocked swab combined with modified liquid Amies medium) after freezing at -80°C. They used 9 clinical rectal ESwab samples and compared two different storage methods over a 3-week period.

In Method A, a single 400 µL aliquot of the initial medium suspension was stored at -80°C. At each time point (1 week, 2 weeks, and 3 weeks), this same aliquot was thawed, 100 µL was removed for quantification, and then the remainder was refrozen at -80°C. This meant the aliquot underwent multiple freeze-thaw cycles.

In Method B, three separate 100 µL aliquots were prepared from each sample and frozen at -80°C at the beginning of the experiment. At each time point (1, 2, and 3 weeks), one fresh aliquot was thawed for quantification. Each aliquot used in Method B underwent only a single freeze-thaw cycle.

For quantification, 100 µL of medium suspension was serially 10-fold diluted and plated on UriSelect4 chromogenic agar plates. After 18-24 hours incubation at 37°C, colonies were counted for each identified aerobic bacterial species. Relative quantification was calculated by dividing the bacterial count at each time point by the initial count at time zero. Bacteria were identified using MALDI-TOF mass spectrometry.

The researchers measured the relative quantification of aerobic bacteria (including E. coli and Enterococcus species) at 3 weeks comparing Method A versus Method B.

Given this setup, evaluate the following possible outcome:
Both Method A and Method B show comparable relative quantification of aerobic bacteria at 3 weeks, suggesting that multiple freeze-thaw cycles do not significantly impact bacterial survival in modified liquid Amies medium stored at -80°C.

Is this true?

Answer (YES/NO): NO